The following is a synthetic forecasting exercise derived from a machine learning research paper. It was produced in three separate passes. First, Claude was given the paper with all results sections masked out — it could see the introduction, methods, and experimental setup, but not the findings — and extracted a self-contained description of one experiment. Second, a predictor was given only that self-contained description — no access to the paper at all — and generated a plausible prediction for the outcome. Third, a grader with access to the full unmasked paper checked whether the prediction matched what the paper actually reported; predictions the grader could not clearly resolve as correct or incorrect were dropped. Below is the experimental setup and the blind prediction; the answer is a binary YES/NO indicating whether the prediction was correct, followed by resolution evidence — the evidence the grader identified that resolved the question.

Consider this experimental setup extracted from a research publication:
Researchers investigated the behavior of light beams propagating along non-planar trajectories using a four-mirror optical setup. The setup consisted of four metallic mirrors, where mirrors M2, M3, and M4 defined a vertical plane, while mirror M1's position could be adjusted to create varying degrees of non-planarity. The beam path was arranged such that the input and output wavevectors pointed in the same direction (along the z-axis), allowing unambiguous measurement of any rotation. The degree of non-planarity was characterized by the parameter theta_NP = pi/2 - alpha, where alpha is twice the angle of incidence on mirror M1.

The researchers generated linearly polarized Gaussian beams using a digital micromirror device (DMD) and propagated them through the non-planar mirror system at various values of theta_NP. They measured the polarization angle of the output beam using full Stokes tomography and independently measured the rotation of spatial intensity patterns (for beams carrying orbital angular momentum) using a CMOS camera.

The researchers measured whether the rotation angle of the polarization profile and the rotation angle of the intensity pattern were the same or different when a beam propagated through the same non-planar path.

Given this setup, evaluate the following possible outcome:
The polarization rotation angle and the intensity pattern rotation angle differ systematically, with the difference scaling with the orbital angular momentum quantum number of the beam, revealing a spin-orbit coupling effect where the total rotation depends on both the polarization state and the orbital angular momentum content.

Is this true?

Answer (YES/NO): NO